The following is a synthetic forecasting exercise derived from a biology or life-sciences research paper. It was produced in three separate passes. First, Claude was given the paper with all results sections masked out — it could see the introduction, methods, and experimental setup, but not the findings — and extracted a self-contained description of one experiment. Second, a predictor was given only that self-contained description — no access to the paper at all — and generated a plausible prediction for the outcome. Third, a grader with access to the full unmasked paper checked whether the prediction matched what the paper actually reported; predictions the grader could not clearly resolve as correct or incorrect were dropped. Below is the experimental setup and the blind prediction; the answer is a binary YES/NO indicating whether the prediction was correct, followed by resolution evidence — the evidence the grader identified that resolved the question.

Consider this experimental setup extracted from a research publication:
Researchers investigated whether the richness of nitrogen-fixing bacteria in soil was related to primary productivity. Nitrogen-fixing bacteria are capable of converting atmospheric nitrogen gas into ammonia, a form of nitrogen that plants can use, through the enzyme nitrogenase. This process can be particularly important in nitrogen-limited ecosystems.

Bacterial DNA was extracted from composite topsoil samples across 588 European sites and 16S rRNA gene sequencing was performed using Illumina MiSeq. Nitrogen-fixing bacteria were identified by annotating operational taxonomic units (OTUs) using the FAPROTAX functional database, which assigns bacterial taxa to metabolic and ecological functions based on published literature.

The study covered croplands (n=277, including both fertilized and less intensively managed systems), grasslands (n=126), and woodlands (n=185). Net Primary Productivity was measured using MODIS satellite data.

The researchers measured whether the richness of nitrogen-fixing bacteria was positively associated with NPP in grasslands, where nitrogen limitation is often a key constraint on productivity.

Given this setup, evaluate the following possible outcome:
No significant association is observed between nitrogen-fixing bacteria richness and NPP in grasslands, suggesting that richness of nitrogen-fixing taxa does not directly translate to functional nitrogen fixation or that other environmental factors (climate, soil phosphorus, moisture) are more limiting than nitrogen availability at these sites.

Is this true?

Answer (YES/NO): NO